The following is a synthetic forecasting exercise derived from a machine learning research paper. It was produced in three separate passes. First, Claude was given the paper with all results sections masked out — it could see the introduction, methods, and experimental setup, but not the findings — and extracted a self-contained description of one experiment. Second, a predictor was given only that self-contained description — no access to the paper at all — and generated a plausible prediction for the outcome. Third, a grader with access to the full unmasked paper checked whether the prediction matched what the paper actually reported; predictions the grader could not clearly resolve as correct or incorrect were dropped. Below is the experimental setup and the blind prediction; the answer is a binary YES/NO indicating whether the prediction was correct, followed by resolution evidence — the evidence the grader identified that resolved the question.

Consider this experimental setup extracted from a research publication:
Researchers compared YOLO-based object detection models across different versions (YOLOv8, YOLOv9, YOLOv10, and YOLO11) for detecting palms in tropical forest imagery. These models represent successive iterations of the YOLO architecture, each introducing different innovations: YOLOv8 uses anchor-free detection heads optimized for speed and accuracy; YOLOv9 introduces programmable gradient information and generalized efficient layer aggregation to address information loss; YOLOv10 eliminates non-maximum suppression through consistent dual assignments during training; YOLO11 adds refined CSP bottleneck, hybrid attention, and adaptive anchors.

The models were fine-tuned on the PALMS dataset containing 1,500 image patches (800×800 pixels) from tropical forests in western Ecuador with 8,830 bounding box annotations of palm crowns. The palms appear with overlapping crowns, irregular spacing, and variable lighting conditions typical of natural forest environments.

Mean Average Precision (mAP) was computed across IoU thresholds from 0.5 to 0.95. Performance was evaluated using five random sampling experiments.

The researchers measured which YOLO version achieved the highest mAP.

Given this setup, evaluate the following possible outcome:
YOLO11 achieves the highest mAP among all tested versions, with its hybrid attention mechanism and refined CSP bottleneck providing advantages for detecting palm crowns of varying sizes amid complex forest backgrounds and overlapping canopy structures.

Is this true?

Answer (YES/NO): NO